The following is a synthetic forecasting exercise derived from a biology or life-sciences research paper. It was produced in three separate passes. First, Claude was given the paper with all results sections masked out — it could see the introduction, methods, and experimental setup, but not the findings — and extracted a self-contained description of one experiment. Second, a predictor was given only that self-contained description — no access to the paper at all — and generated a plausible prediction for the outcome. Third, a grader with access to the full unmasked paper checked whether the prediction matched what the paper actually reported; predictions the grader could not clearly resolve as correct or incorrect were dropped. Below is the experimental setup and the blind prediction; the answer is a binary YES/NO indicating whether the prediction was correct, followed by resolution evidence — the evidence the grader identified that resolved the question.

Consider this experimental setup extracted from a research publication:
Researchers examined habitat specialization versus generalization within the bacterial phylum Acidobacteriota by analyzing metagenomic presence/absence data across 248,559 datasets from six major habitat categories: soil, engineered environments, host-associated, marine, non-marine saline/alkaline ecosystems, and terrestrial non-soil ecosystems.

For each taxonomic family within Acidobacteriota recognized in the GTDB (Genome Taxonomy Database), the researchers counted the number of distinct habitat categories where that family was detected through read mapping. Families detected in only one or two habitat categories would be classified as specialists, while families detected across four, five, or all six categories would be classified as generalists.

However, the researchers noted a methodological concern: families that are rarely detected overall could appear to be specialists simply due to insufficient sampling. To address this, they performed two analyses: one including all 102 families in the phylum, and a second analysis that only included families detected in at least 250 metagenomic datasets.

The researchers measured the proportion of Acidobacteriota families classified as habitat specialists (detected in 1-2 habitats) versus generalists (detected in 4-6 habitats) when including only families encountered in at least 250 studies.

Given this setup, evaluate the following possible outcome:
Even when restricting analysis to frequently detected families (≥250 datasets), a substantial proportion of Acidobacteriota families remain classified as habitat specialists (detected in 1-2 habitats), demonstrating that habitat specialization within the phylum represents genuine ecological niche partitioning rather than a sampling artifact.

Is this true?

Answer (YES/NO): NO